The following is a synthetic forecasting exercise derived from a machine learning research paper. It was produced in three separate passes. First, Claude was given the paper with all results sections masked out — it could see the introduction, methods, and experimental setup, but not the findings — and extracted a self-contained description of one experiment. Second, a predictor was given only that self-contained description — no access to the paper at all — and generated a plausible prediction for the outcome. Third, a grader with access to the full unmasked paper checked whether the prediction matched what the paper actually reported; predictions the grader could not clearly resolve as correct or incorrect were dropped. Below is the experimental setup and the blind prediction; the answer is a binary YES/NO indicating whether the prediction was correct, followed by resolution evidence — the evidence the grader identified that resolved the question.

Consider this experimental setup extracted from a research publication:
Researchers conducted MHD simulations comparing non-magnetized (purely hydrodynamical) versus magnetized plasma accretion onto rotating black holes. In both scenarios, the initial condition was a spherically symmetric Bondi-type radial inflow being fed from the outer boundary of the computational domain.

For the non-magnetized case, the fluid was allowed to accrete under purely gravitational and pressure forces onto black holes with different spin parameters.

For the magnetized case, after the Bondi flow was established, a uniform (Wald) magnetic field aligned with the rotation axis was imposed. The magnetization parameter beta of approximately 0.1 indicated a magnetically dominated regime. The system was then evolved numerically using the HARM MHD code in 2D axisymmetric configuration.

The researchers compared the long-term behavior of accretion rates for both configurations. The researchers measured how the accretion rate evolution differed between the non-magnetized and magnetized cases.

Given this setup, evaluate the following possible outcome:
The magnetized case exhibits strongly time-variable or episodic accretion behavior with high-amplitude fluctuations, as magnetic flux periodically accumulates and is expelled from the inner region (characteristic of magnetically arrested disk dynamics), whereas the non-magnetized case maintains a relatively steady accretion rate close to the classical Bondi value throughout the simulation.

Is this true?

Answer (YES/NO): NO